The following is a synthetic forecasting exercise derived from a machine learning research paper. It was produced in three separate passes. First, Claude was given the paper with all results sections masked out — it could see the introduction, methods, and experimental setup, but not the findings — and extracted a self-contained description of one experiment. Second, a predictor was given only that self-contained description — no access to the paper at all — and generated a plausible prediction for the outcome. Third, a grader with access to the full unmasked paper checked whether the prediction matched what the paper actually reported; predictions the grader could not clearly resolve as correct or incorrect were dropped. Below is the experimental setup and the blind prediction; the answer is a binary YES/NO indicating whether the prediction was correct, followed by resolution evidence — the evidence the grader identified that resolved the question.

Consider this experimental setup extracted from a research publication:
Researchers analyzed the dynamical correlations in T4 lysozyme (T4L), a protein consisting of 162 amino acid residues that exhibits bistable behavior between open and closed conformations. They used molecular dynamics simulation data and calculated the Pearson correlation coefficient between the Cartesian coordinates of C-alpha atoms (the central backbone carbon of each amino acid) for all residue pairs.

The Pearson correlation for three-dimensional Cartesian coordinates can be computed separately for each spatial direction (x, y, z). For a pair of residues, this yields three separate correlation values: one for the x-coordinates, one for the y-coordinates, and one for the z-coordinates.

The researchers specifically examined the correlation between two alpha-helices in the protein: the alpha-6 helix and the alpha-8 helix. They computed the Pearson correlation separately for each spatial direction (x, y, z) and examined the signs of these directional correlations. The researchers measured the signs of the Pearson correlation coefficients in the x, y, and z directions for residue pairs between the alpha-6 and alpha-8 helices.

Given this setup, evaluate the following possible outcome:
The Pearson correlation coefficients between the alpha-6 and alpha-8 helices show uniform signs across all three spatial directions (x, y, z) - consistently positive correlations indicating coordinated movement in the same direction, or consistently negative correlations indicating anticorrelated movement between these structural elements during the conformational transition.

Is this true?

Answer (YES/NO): NO